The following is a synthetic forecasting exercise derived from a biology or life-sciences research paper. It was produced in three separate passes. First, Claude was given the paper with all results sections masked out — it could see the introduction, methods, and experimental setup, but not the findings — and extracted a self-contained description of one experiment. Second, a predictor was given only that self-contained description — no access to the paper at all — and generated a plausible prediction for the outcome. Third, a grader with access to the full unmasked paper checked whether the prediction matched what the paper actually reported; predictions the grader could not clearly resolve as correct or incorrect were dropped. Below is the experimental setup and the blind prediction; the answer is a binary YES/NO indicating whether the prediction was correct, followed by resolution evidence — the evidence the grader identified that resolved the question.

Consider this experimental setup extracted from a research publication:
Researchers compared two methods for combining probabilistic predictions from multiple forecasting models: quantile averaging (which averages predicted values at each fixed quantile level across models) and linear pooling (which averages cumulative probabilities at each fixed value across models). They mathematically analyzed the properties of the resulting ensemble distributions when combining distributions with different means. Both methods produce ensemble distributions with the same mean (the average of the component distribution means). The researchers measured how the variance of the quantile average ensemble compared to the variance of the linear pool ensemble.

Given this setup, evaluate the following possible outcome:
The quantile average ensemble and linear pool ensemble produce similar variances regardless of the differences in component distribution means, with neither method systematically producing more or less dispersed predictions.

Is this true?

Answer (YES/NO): NO